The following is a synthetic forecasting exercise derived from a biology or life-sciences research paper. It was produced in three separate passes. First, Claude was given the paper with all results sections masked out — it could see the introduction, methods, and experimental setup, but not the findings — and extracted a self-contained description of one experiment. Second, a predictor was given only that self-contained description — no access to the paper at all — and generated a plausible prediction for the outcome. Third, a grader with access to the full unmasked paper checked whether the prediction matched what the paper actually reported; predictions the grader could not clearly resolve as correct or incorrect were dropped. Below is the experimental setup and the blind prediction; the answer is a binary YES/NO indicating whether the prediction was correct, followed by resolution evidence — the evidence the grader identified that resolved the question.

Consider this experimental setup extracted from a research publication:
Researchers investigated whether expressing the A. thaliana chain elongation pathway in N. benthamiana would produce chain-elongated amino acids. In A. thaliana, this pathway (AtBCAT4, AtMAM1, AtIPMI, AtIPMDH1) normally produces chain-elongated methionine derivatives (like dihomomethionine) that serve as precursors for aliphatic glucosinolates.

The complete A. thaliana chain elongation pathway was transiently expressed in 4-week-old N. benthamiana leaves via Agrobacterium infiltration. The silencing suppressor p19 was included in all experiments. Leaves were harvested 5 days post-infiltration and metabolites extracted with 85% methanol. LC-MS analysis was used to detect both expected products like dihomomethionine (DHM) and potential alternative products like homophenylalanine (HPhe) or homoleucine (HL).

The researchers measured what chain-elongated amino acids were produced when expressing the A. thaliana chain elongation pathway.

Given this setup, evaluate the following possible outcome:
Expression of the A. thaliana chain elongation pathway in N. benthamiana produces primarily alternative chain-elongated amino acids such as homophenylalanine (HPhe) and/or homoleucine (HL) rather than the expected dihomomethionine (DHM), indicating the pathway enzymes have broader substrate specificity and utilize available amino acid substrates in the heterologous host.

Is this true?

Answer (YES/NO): NO